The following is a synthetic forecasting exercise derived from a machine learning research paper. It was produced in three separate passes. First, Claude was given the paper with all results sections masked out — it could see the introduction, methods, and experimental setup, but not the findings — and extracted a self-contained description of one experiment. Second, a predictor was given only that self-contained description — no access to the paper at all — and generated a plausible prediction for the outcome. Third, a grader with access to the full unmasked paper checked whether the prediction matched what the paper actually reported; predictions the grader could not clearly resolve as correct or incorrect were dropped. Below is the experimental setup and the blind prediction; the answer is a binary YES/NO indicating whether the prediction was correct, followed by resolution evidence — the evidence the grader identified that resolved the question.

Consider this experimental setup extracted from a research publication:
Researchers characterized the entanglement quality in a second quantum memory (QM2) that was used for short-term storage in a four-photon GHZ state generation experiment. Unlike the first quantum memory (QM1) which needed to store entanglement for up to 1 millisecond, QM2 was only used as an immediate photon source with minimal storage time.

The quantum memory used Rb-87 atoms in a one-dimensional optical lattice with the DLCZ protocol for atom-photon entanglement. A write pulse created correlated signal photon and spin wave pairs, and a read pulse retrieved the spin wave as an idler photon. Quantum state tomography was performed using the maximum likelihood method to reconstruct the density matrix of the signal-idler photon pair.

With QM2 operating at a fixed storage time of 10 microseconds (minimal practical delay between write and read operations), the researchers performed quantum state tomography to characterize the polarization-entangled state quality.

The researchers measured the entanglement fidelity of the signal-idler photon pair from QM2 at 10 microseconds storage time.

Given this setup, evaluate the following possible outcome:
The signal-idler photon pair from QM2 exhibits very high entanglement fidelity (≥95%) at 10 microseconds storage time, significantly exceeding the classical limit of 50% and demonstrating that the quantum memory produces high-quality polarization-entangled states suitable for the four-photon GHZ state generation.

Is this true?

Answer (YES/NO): NO